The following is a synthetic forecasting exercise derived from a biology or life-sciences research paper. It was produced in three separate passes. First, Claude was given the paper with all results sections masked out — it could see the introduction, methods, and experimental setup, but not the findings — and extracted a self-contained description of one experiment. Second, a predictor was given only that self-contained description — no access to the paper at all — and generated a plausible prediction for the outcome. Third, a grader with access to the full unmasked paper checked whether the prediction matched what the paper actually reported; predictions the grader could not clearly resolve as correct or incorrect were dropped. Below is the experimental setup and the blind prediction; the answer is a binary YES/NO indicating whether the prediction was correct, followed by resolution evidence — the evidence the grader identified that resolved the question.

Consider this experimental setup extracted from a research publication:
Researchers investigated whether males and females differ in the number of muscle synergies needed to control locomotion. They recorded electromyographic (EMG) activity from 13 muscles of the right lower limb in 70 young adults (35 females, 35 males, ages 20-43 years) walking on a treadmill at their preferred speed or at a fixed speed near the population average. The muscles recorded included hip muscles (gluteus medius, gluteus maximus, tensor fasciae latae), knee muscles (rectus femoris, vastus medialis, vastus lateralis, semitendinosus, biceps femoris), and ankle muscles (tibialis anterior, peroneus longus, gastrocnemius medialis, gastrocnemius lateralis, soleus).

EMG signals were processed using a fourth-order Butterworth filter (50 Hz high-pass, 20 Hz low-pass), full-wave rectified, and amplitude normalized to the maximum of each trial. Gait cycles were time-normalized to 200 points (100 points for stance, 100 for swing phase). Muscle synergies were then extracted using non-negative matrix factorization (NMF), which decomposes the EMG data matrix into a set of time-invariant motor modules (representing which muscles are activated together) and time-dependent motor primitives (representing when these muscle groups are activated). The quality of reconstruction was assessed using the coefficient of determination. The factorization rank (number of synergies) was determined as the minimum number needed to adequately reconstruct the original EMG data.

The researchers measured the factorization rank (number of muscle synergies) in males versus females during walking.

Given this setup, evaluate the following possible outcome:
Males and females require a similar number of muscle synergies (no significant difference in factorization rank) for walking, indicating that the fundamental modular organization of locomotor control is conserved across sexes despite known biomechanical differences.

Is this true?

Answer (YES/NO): YES